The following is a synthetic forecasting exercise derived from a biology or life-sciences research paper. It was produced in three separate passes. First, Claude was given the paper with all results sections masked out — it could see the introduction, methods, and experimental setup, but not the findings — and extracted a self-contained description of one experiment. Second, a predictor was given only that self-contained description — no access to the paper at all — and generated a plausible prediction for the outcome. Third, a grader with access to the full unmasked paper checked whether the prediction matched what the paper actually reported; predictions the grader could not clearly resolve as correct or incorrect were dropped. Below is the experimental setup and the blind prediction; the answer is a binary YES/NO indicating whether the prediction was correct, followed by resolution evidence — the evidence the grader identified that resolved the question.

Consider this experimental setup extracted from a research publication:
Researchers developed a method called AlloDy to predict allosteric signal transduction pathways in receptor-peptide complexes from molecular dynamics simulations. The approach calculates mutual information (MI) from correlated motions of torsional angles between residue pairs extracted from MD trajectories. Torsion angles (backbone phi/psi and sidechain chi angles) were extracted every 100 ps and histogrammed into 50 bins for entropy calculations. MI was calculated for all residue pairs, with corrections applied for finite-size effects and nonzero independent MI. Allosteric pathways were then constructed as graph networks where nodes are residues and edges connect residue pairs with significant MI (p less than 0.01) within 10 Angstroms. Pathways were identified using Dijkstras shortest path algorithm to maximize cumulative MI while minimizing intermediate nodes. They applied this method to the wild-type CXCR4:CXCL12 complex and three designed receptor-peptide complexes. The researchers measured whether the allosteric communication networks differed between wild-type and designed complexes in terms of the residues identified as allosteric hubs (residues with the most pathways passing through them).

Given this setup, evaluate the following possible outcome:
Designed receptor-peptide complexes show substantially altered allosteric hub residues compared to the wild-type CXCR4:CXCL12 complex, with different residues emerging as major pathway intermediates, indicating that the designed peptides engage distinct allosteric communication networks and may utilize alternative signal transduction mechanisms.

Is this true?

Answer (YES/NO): NO